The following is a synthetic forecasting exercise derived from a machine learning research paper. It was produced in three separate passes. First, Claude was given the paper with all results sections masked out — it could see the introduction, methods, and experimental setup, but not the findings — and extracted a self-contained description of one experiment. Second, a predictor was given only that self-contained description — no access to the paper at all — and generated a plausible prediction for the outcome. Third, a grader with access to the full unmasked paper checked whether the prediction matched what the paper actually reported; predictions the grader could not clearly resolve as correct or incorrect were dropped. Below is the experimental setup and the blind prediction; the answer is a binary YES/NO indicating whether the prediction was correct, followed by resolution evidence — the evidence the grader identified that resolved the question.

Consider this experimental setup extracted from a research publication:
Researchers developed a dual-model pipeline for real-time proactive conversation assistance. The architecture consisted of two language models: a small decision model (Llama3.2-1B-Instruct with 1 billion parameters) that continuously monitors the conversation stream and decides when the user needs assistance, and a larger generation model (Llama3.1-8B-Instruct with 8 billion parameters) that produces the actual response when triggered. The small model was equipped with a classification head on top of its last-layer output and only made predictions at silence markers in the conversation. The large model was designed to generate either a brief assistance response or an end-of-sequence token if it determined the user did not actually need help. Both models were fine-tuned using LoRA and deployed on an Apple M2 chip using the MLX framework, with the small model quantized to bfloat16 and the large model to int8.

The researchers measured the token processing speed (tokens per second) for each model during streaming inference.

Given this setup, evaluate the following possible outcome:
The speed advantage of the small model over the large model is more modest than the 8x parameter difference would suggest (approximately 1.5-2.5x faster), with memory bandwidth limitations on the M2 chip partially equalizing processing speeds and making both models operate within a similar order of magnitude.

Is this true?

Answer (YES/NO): NO